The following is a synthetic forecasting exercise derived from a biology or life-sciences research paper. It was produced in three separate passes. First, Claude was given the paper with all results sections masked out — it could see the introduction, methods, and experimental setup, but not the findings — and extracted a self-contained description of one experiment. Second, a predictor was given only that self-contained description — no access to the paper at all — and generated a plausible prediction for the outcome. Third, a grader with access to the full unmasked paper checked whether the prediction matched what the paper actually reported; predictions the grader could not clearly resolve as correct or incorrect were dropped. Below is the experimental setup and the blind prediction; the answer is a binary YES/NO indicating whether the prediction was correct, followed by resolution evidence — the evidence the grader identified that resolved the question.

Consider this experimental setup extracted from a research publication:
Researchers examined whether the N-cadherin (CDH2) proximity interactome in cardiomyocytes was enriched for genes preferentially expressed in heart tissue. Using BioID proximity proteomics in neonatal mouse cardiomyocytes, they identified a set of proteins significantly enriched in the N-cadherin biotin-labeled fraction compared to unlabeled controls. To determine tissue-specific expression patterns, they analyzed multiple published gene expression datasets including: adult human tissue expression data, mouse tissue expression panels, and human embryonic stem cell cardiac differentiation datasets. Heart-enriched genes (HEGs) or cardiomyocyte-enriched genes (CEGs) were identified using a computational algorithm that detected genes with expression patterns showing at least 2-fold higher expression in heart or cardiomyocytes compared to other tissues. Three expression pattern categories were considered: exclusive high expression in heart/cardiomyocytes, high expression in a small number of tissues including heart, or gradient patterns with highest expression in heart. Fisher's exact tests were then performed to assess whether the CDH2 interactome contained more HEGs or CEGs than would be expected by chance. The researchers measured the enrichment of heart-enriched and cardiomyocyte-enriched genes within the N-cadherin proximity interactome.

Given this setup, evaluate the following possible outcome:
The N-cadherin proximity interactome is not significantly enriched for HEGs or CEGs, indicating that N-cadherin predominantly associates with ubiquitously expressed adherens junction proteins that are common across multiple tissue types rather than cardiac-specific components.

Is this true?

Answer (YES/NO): NO